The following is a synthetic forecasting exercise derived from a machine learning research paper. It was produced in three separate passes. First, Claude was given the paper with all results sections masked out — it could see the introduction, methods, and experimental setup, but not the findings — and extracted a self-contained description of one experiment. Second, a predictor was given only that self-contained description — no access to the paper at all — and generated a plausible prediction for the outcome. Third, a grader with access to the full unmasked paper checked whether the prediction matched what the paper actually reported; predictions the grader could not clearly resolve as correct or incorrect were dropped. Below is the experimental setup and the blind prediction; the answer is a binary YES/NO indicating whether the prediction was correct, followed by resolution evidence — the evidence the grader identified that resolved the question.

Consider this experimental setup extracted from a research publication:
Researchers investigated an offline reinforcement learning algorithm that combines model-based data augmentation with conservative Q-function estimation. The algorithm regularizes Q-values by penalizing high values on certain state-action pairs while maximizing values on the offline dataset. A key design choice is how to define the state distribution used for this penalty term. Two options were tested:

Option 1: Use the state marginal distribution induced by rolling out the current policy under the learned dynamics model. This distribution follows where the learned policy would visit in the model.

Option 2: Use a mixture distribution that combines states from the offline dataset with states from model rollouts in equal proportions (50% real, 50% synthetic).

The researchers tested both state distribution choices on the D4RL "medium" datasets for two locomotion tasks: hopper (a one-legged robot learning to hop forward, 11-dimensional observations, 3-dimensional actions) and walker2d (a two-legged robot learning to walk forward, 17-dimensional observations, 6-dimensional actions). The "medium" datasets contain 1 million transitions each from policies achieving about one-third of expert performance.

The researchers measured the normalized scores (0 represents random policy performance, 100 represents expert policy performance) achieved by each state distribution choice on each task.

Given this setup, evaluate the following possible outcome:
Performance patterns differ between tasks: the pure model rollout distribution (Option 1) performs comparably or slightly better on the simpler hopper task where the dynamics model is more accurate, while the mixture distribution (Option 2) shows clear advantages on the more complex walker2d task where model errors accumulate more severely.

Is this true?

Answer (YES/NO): NO